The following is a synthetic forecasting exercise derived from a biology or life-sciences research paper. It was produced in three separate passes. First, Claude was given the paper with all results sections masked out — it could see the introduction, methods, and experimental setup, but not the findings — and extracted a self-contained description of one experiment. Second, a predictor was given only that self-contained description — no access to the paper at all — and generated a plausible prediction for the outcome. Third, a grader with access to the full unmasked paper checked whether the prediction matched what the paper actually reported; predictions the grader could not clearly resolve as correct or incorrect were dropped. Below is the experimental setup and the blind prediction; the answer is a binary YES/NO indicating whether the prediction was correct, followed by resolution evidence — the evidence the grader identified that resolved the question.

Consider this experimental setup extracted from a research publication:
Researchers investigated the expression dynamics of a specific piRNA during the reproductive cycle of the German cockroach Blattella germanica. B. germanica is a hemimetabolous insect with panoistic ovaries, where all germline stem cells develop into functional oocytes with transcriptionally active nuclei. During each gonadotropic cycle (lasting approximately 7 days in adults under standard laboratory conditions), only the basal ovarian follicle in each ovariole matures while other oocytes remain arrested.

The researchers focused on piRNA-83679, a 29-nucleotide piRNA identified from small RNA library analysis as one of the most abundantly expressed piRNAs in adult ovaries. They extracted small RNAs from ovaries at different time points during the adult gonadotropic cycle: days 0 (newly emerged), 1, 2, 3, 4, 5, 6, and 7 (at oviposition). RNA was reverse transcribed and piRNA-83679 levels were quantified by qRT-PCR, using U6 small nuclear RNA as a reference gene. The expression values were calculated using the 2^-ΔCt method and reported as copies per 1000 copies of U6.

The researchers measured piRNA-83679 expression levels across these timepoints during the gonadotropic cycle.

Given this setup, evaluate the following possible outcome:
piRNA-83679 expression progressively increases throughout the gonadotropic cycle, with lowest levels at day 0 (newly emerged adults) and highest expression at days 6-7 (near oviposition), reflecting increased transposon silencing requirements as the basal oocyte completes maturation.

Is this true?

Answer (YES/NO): NO